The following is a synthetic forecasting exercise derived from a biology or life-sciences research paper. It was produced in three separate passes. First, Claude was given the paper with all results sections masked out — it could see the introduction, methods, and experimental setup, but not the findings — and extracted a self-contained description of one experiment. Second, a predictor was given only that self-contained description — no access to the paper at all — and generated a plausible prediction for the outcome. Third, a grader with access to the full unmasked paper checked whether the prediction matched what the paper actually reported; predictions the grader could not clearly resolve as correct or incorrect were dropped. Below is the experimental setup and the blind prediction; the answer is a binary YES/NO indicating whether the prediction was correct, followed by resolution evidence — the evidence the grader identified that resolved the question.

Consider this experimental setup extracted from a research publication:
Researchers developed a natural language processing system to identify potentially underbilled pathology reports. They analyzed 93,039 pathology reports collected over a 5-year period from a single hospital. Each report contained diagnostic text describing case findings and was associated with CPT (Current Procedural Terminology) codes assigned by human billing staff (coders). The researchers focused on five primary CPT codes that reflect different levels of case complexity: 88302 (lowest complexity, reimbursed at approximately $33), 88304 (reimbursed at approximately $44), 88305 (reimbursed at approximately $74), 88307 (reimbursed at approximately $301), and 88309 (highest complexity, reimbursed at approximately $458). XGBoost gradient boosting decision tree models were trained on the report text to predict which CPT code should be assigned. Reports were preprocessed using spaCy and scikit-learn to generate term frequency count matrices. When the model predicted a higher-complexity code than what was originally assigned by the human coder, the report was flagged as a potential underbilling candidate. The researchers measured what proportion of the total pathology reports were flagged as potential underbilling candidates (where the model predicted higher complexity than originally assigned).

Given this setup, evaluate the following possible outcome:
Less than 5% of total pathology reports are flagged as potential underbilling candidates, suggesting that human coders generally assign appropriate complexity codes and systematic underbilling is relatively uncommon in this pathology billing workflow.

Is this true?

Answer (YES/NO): YES